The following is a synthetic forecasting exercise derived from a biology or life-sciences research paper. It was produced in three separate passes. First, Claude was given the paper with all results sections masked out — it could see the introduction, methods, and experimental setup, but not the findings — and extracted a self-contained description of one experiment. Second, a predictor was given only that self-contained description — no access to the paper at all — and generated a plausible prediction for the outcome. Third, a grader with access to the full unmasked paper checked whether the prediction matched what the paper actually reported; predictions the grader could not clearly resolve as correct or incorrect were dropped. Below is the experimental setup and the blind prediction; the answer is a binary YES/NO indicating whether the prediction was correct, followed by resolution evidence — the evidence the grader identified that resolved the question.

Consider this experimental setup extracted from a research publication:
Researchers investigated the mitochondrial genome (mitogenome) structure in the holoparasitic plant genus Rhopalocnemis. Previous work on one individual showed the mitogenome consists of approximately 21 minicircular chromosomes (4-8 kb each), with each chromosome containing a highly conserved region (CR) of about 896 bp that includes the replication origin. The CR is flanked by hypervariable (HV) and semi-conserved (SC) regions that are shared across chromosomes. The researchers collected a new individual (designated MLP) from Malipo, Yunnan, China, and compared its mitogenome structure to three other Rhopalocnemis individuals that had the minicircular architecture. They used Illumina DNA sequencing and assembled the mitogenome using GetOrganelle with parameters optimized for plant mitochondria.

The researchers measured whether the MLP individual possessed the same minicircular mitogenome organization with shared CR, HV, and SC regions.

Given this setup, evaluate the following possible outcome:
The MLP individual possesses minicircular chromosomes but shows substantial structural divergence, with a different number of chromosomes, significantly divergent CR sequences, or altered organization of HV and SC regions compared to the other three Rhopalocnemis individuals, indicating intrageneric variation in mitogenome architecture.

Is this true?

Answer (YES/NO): NO